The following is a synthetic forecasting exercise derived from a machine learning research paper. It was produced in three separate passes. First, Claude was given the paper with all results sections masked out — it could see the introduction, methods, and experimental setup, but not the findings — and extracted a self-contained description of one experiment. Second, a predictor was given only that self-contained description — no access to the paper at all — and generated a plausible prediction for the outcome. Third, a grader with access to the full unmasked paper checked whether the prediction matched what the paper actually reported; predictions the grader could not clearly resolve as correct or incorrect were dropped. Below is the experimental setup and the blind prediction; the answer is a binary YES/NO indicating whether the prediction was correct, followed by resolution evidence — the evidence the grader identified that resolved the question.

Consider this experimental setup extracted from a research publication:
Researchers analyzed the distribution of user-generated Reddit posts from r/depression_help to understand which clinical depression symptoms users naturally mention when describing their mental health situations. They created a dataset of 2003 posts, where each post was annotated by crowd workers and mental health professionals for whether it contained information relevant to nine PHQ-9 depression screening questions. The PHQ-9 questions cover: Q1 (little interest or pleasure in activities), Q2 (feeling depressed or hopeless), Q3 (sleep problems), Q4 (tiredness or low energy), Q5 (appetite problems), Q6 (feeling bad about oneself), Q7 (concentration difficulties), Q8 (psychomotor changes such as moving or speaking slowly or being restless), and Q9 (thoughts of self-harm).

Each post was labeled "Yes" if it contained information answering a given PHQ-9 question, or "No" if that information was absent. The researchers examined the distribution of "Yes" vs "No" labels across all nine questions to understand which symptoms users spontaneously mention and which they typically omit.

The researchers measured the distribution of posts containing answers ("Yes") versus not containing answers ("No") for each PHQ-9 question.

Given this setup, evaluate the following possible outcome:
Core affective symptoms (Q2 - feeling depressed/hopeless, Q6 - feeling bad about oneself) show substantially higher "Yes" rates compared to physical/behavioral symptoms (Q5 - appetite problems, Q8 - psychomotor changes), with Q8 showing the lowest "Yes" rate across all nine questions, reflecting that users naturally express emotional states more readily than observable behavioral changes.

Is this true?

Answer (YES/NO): NO